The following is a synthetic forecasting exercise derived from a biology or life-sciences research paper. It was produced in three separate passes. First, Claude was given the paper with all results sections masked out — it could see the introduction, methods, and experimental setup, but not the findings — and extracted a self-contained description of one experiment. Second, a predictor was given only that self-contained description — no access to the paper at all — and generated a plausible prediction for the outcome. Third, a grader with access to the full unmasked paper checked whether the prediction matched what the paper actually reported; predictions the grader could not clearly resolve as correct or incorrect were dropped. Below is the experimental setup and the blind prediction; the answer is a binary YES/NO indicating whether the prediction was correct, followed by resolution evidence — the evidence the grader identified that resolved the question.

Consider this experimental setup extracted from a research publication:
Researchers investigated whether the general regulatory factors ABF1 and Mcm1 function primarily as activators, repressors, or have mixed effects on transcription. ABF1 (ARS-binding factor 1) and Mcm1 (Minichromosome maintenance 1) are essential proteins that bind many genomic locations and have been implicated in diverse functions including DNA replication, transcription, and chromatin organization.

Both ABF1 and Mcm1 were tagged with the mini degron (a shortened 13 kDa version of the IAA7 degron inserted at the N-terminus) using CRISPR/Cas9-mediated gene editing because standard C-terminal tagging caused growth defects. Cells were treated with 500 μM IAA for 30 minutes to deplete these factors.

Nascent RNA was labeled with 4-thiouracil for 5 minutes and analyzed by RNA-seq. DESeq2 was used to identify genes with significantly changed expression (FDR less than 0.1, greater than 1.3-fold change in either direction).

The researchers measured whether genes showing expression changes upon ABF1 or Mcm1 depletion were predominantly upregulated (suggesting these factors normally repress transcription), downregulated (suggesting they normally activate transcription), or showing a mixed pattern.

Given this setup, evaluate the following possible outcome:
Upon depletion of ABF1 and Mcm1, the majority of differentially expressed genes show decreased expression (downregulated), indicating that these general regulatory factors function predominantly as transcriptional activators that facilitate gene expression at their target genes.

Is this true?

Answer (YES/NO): NO